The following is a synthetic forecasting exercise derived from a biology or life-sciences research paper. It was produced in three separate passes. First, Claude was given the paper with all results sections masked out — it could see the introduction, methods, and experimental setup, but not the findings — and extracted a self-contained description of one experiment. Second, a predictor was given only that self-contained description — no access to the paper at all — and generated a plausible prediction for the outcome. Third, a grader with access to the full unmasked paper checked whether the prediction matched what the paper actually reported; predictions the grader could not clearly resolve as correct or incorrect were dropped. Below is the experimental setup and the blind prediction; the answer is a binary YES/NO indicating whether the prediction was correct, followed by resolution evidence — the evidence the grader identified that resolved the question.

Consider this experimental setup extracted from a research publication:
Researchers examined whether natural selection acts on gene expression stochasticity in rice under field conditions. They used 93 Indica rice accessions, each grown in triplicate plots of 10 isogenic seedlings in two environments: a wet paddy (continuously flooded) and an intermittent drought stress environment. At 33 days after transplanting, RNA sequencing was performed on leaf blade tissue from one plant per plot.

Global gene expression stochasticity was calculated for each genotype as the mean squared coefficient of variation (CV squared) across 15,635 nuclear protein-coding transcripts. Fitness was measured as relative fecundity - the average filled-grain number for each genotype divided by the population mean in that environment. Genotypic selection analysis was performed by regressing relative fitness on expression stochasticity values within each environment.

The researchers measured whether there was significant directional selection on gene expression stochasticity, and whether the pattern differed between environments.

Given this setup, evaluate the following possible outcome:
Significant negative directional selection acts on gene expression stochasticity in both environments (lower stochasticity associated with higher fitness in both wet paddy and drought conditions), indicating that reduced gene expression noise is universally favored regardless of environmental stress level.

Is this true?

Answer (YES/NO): YES